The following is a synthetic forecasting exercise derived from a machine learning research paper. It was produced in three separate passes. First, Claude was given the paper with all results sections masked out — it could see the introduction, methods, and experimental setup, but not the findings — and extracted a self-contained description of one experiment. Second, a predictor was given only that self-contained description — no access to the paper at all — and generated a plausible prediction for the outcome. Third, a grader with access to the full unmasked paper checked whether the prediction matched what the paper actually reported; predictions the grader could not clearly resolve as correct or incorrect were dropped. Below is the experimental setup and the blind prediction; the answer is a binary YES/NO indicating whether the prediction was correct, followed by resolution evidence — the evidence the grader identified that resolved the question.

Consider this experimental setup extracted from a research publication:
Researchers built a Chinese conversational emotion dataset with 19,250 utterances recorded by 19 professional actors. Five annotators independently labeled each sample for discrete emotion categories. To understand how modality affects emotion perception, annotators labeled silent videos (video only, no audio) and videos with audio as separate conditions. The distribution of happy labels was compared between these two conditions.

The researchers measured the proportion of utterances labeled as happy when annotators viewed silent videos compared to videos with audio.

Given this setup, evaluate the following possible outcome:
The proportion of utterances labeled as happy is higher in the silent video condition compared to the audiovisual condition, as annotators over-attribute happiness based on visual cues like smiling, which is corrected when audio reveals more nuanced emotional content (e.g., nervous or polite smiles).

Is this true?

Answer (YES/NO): YES